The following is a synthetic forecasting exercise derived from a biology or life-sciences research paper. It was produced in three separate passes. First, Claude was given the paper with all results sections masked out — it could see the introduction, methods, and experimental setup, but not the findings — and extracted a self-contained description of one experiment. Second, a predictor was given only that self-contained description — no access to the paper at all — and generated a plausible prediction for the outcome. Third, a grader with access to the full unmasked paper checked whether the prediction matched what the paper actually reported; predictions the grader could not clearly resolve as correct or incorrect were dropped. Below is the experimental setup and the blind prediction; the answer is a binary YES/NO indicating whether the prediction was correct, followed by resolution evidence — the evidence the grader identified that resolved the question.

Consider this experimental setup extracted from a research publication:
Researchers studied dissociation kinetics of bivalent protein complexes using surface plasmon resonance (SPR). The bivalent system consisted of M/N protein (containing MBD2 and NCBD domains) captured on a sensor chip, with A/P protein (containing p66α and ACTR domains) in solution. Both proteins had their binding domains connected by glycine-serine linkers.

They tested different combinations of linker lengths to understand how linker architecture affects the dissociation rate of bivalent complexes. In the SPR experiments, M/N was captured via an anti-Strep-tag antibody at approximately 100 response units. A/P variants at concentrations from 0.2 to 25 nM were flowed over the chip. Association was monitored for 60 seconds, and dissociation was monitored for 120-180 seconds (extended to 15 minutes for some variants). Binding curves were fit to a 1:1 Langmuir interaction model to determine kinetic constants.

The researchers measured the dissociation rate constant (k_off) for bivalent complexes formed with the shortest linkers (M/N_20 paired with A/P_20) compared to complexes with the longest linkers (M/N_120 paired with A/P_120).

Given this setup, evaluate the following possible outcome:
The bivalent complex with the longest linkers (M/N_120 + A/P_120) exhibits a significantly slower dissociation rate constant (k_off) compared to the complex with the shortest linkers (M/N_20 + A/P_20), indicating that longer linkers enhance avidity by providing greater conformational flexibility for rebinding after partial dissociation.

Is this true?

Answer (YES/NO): NO